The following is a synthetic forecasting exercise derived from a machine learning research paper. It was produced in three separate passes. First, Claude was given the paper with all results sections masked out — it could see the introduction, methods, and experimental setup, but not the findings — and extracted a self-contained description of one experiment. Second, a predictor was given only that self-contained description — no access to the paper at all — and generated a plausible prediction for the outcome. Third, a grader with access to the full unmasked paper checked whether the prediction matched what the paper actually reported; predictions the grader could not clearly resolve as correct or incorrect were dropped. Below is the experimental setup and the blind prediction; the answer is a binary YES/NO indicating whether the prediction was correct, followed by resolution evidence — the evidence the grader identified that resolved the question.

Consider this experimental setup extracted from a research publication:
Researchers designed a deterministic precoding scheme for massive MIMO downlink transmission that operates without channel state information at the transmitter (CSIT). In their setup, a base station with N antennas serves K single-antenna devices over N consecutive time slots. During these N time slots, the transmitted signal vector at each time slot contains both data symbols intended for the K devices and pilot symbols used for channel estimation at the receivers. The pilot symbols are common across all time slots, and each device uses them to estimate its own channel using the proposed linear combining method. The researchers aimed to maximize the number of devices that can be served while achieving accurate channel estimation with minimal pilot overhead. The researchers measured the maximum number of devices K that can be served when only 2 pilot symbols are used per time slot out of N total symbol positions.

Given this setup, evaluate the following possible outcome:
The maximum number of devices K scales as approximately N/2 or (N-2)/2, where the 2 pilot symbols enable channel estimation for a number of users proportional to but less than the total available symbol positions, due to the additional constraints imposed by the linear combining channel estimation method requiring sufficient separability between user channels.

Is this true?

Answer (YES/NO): NO